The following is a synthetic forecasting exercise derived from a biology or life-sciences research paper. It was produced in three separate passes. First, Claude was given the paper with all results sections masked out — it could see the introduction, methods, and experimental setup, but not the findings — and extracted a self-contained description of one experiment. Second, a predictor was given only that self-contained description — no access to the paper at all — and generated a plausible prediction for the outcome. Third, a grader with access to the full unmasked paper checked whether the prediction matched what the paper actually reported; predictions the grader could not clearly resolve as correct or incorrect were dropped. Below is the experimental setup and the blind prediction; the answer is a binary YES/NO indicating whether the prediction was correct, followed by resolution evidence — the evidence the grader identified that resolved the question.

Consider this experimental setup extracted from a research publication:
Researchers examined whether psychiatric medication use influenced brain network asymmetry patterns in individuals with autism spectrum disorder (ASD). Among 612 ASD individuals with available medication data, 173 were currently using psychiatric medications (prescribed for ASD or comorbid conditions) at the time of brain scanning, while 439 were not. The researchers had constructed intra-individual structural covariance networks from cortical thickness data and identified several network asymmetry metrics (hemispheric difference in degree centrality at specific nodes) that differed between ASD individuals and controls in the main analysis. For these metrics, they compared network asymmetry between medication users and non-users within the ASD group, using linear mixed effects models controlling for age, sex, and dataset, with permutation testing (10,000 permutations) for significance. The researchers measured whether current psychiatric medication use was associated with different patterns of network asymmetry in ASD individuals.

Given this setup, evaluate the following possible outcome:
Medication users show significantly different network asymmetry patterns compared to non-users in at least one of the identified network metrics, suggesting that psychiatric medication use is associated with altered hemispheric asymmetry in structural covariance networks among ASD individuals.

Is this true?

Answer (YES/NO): NO